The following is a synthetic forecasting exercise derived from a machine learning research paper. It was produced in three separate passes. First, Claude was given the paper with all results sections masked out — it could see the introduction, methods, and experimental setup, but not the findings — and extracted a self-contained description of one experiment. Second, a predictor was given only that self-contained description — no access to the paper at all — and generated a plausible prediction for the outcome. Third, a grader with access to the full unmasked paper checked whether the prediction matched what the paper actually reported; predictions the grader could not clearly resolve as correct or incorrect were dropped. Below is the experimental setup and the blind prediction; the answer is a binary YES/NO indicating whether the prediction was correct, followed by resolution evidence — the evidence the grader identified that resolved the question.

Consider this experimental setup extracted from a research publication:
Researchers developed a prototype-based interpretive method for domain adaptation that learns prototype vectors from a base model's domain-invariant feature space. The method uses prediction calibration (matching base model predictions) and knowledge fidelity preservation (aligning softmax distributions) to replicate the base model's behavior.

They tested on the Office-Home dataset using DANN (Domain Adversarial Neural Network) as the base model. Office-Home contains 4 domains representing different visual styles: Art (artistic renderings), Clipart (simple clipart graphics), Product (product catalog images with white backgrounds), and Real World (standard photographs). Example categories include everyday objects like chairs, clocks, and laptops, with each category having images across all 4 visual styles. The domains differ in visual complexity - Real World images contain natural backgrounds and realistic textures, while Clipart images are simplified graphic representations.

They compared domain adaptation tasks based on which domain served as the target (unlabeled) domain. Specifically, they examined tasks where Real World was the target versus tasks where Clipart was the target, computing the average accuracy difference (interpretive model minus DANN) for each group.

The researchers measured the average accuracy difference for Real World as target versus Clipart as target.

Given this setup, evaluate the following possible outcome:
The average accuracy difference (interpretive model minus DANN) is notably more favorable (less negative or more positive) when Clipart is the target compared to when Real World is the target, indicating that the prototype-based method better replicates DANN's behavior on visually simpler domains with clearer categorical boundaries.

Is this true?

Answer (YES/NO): NO